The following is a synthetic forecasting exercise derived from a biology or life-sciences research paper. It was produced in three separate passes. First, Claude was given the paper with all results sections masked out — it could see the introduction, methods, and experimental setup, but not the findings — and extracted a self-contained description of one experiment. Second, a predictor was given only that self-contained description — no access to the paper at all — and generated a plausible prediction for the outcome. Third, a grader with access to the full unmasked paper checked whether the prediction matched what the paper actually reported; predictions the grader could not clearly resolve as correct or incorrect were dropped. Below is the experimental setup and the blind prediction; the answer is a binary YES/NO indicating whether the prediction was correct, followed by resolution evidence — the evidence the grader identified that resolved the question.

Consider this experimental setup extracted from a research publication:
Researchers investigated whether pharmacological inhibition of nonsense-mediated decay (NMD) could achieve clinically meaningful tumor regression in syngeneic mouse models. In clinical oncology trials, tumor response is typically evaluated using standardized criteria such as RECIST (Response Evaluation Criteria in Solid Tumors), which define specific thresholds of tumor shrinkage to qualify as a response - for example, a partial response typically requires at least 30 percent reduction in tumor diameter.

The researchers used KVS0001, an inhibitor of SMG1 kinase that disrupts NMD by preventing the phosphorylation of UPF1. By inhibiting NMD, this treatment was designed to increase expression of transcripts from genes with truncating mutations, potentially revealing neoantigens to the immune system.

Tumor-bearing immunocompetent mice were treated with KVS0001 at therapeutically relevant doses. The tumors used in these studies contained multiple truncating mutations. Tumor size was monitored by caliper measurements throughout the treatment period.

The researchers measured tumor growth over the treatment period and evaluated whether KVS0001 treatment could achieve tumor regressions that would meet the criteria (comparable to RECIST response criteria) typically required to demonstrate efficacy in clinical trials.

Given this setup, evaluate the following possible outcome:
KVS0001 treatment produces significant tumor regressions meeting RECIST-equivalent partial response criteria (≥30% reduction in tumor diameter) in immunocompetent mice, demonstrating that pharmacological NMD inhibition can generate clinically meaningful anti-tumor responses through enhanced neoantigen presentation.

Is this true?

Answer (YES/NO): NO